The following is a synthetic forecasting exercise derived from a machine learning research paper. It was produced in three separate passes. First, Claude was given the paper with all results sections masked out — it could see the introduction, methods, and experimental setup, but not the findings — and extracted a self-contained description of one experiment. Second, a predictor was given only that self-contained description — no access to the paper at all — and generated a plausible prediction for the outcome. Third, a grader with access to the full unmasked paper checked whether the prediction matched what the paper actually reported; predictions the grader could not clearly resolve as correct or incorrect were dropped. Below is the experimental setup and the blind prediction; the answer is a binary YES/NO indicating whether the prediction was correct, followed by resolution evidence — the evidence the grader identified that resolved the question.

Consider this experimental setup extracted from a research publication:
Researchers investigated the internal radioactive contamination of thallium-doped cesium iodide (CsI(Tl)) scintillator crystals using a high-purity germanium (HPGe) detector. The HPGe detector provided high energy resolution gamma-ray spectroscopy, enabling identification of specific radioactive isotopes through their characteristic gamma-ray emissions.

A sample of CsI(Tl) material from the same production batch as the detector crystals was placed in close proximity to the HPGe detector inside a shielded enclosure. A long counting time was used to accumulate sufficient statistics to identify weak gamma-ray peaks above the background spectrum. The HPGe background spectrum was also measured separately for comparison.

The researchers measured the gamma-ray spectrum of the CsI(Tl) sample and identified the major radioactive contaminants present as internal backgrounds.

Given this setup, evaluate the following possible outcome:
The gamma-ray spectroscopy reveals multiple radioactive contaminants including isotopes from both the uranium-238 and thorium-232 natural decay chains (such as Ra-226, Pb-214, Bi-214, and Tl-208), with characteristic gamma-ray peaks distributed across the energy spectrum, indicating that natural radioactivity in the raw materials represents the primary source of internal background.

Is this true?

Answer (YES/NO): NO